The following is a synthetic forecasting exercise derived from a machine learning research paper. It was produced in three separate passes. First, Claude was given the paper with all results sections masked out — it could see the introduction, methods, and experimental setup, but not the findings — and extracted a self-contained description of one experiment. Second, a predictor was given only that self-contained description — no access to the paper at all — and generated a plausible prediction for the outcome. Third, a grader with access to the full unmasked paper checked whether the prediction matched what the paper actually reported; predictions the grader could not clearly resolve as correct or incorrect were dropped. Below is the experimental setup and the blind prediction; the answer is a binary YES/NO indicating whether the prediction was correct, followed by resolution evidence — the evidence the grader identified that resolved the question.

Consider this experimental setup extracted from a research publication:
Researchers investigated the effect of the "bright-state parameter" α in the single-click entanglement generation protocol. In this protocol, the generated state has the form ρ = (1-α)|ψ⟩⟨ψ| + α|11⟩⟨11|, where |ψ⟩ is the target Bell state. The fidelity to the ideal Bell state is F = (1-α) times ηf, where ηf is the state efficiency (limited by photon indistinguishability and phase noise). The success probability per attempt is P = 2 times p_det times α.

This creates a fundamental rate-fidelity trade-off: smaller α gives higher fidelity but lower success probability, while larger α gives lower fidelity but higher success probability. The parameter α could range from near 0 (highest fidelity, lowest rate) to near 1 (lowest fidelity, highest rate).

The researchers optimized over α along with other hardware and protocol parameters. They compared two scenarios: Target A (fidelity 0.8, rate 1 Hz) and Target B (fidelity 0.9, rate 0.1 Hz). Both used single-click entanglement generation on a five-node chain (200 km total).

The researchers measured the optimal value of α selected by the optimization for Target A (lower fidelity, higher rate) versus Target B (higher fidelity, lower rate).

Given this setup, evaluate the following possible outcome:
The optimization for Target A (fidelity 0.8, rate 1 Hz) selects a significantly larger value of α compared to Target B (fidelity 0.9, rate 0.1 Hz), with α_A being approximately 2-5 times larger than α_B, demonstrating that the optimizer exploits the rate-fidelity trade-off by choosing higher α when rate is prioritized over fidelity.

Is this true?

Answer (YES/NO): YES